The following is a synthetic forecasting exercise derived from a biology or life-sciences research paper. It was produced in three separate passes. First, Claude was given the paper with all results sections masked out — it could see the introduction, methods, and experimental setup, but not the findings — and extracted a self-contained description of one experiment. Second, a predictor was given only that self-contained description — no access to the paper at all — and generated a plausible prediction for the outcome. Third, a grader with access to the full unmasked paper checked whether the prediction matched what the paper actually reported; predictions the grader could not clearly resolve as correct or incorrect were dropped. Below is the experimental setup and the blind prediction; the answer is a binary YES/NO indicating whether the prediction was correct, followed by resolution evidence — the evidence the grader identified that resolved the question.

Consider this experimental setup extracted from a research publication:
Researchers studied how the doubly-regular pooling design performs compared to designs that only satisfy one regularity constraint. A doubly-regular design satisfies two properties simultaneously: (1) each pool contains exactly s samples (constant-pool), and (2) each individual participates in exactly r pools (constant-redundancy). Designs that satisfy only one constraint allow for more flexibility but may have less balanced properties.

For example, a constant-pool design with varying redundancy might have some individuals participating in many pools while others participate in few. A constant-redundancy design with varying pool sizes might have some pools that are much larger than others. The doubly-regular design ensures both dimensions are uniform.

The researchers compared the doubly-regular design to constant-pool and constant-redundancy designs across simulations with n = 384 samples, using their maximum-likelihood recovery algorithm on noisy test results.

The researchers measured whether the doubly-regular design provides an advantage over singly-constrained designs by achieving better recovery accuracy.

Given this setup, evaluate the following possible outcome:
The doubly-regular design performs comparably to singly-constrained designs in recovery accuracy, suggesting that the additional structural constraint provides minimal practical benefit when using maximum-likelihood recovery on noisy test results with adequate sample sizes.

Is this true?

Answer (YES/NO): YES